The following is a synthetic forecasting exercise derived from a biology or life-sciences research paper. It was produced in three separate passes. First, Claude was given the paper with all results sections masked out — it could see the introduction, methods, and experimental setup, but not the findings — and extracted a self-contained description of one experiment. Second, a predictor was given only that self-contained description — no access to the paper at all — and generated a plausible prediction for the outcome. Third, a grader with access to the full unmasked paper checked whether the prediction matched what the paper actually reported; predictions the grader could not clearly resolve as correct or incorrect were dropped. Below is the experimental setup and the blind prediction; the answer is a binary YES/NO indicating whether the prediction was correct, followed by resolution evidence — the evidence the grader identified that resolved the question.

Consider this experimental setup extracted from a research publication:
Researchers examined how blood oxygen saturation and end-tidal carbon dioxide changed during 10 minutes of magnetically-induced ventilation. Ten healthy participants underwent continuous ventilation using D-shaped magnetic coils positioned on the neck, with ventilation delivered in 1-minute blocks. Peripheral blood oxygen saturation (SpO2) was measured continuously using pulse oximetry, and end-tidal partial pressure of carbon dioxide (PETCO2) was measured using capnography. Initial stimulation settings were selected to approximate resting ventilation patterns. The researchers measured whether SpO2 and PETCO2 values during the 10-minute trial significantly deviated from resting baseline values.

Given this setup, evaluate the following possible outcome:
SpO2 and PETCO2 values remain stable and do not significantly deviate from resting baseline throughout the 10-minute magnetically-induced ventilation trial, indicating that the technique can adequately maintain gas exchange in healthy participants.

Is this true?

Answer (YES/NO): NO